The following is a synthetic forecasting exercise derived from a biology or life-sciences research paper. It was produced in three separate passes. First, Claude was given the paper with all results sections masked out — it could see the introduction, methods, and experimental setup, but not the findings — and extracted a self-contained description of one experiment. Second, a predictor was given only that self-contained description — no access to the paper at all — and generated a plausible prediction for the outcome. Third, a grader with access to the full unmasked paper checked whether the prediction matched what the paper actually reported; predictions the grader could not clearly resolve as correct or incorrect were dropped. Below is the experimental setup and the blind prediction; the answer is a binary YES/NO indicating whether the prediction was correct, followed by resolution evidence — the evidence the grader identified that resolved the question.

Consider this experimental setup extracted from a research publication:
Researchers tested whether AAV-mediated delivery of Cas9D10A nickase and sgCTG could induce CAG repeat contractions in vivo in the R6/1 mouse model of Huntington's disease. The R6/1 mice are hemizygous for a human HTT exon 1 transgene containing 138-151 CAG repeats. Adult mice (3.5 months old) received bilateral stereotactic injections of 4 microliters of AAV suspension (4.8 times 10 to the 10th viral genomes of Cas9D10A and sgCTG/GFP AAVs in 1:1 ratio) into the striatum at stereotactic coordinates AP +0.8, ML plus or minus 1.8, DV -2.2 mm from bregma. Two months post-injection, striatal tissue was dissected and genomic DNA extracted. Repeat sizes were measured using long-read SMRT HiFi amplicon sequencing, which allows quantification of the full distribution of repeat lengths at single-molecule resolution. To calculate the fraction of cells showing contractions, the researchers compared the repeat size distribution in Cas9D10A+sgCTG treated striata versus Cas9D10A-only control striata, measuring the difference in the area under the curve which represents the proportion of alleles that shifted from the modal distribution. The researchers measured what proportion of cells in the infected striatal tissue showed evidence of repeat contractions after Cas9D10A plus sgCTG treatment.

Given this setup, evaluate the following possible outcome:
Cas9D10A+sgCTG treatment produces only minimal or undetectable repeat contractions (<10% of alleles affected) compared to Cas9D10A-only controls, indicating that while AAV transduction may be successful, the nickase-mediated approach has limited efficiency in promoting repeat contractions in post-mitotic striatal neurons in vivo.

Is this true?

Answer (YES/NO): NO